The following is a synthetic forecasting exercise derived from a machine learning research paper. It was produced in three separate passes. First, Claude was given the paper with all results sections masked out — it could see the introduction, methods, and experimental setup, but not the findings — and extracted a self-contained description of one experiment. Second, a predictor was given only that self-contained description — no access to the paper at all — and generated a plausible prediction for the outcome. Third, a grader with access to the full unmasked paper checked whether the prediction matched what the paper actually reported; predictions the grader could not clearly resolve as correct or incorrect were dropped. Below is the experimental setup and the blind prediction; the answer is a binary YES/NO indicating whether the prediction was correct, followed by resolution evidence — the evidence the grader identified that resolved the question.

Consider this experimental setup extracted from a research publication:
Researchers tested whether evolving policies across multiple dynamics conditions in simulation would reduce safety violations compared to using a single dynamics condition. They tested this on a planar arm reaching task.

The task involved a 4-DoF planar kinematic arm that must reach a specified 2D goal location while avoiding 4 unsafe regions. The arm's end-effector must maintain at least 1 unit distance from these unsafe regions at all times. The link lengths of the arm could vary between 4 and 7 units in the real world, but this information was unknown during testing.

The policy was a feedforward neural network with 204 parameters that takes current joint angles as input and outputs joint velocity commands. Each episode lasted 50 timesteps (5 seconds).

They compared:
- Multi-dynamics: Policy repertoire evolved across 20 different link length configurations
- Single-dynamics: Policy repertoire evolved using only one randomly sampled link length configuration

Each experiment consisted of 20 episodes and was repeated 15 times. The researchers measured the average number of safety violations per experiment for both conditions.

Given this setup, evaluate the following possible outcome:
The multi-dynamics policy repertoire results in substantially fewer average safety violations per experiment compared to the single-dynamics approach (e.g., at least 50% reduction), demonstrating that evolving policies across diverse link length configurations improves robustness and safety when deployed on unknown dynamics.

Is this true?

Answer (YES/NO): YES